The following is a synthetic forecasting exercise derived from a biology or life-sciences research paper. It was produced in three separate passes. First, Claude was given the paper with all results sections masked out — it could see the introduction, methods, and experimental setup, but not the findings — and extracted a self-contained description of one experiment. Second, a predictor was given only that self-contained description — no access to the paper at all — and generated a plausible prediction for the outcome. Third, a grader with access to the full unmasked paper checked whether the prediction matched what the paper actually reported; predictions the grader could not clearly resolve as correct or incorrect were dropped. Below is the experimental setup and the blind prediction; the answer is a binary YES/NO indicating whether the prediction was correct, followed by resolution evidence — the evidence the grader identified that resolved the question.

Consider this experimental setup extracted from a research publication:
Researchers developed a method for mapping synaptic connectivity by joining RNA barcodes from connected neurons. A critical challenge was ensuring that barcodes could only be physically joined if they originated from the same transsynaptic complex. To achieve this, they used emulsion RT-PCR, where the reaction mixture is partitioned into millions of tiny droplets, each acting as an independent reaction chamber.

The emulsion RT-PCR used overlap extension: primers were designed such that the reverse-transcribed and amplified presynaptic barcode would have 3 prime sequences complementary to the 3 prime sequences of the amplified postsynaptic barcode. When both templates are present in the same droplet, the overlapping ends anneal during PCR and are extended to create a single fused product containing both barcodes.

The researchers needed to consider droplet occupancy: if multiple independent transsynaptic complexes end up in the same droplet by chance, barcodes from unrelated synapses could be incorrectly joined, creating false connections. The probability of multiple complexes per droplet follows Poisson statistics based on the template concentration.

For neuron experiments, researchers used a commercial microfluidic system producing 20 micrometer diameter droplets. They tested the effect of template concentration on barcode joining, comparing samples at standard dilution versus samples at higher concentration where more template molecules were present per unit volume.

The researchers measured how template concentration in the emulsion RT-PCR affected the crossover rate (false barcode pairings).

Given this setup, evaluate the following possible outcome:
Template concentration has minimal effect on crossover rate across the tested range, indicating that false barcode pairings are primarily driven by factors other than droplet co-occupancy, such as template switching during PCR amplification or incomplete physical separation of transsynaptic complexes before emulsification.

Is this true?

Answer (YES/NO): NO